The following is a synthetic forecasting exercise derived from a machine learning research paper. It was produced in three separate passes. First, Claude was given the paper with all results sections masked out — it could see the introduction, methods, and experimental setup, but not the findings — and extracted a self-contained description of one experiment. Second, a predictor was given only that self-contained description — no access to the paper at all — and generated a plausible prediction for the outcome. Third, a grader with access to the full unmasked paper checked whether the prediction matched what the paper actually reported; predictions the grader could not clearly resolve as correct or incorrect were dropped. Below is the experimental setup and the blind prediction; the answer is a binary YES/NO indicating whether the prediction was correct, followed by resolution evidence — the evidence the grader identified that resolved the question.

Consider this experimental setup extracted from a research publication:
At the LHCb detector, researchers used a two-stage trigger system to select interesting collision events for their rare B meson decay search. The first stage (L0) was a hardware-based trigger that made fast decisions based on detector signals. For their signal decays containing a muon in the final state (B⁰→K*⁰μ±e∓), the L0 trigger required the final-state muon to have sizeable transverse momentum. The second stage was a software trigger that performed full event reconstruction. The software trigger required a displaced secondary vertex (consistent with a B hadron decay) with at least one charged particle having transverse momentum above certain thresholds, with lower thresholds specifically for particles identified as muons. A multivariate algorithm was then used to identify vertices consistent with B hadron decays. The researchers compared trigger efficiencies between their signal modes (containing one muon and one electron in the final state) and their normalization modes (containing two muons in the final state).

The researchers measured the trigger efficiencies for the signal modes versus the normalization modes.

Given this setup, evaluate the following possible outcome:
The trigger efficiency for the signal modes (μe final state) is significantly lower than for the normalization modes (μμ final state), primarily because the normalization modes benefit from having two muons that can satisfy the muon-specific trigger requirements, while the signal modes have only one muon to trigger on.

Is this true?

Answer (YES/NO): NO